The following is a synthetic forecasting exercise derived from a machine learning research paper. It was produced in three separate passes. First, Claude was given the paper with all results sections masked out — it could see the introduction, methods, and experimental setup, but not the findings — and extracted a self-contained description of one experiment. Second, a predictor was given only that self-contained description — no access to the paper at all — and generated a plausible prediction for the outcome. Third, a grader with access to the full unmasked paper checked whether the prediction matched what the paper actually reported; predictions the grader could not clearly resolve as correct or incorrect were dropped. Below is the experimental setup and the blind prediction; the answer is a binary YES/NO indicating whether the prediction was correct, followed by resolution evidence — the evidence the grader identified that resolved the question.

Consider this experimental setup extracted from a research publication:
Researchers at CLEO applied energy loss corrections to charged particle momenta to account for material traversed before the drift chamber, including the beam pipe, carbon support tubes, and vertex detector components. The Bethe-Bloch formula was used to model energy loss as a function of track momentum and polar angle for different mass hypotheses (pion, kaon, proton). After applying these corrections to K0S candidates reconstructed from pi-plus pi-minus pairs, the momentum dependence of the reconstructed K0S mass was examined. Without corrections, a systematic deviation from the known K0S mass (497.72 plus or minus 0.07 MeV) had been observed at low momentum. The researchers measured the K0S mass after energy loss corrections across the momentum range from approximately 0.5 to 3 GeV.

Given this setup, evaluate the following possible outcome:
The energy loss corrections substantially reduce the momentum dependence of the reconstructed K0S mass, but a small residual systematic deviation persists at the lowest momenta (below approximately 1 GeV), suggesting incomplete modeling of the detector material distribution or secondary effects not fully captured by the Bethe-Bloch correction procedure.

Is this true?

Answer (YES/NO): NO